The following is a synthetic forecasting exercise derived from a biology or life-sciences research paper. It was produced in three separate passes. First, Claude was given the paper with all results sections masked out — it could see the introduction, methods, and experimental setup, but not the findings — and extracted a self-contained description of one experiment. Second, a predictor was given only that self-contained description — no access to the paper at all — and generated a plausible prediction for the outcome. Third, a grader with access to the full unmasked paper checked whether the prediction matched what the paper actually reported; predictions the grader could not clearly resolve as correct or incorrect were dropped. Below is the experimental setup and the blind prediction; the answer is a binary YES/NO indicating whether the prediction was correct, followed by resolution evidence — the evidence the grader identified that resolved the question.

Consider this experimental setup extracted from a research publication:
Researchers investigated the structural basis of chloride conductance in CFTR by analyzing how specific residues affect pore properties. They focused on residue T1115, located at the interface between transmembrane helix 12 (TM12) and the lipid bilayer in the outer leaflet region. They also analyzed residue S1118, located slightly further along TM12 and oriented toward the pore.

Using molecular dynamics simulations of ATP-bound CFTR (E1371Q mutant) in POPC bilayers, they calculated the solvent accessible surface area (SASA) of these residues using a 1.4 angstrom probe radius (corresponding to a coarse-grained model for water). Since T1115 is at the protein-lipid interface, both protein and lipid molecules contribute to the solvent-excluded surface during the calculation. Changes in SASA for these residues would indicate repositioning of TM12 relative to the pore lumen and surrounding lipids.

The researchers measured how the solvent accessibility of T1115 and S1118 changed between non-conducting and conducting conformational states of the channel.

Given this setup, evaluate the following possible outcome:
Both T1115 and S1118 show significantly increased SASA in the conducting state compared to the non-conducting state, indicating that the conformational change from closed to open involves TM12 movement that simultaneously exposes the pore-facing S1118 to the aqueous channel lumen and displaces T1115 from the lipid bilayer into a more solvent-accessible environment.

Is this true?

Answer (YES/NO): YES